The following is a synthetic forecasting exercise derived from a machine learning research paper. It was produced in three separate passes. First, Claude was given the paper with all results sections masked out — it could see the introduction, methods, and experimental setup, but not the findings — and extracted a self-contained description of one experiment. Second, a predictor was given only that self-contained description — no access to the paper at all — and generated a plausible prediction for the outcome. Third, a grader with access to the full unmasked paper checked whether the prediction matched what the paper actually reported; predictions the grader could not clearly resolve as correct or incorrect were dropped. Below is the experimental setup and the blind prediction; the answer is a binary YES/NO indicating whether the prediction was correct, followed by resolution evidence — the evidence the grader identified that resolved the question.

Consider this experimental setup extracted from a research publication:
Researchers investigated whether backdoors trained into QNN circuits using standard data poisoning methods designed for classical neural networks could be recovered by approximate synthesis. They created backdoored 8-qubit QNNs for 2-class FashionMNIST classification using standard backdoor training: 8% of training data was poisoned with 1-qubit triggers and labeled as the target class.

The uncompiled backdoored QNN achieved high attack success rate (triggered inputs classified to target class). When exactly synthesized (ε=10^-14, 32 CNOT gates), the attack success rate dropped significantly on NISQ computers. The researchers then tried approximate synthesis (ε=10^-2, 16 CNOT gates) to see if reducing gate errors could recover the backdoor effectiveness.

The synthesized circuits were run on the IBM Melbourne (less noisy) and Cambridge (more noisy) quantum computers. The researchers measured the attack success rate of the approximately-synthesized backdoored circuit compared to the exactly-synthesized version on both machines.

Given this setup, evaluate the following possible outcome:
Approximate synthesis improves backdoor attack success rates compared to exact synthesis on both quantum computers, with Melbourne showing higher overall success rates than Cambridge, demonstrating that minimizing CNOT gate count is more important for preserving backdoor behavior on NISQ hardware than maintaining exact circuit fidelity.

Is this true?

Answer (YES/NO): YES